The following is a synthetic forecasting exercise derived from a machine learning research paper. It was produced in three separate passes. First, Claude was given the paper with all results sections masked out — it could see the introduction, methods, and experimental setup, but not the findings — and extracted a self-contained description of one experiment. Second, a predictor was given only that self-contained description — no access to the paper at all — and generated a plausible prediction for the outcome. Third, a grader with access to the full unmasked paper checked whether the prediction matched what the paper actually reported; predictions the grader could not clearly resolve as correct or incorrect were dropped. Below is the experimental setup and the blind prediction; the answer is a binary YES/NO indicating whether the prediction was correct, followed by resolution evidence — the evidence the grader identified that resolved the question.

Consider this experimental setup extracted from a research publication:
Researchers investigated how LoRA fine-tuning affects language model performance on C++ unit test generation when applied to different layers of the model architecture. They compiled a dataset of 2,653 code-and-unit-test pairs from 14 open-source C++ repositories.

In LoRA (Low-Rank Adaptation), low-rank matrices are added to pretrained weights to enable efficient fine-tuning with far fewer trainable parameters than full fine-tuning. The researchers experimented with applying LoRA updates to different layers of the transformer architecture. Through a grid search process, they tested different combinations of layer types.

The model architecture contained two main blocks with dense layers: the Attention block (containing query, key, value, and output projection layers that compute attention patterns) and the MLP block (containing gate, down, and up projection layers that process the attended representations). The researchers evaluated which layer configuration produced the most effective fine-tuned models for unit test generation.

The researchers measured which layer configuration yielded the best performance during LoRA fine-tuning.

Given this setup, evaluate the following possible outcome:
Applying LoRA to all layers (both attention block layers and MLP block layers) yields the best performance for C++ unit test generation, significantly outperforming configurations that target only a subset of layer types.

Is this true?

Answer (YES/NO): NO